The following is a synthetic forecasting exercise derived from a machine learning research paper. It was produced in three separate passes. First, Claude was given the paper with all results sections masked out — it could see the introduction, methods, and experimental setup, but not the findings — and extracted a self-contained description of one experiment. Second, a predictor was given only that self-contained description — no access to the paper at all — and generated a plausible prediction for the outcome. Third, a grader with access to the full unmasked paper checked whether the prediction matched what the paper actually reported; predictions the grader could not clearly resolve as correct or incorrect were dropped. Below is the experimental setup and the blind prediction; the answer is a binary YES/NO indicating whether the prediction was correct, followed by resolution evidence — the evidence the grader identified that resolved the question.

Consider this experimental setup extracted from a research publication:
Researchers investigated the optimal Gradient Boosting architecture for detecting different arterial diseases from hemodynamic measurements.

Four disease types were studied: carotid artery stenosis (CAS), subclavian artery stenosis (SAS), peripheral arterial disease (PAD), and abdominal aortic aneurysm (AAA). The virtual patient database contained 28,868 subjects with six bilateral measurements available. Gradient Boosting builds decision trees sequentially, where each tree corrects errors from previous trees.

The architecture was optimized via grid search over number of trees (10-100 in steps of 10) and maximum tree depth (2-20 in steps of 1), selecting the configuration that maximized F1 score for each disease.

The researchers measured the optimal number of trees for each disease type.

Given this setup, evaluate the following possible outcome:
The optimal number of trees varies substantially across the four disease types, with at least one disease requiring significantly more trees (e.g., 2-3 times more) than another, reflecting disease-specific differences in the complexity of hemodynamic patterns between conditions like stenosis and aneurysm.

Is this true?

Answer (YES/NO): NO